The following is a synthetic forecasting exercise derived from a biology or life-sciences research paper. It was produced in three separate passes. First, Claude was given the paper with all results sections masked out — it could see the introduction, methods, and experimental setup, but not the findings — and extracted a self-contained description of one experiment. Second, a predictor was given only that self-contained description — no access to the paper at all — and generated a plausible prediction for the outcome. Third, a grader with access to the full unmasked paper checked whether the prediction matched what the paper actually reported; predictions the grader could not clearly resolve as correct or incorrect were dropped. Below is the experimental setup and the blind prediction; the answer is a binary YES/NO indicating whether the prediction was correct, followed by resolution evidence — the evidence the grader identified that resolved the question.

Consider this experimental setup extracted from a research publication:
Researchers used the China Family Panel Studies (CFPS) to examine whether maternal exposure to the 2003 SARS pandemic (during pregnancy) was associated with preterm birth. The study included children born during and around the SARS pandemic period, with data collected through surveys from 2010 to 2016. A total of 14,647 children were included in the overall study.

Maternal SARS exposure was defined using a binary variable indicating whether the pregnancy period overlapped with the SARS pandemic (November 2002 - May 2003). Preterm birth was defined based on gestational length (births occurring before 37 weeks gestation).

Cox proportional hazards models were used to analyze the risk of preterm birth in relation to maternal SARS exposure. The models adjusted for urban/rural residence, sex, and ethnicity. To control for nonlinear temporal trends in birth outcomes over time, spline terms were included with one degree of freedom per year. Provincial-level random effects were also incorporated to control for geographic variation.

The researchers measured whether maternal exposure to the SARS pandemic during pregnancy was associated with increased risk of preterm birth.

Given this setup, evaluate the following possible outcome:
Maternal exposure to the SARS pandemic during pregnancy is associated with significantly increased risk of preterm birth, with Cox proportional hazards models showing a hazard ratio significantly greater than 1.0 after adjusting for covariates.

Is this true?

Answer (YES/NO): NO